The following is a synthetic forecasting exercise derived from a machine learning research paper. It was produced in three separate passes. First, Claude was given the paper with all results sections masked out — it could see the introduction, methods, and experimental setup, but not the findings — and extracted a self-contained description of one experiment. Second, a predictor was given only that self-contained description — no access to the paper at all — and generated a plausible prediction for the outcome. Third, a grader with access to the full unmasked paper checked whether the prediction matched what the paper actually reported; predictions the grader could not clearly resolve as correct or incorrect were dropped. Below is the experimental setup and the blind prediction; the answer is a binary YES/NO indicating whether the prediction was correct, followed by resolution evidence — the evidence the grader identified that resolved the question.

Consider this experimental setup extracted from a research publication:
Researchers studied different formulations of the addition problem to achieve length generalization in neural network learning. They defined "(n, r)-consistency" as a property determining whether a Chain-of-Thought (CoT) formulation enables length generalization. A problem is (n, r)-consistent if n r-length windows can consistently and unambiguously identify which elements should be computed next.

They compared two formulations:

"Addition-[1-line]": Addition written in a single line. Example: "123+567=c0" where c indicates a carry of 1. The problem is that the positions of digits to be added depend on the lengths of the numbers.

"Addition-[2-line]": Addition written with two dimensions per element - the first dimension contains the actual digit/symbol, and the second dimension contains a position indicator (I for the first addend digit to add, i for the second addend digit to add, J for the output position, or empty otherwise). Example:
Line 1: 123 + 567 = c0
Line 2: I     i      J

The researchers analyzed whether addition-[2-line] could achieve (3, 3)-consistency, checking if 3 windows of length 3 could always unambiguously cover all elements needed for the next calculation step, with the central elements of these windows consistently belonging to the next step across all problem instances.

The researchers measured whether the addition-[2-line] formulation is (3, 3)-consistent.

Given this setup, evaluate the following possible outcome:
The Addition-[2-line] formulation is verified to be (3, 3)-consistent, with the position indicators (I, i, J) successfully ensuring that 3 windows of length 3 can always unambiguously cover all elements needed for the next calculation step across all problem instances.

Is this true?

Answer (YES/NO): YES